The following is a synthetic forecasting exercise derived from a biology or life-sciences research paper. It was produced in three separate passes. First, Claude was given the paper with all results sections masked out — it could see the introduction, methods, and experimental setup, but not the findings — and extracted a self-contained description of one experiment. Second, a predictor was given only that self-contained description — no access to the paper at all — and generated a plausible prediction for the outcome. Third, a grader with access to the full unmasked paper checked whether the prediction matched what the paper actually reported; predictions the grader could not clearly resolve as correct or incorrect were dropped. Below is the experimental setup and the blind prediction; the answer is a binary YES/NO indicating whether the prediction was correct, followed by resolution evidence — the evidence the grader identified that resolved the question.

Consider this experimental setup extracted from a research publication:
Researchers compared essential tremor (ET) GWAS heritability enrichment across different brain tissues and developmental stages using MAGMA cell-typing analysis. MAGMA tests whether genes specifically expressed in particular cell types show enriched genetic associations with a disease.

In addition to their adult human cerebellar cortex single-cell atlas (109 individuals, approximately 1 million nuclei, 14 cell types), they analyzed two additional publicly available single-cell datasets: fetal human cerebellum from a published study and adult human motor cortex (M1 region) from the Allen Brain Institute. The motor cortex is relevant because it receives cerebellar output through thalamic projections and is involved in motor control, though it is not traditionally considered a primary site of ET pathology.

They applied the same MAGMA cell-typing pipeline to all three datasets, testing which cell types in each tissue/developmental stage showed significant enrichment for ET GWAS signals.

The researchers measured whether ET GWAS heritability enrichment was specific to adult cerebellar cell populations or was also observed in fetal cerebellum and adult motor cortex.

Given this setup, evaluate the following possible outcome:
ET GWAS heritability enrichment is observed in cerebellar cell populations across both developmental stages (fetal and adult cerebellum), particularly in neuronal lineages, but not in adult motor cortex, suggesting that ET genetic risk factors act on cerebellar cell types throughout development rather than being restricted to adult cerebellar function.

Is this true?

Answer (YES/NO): NO